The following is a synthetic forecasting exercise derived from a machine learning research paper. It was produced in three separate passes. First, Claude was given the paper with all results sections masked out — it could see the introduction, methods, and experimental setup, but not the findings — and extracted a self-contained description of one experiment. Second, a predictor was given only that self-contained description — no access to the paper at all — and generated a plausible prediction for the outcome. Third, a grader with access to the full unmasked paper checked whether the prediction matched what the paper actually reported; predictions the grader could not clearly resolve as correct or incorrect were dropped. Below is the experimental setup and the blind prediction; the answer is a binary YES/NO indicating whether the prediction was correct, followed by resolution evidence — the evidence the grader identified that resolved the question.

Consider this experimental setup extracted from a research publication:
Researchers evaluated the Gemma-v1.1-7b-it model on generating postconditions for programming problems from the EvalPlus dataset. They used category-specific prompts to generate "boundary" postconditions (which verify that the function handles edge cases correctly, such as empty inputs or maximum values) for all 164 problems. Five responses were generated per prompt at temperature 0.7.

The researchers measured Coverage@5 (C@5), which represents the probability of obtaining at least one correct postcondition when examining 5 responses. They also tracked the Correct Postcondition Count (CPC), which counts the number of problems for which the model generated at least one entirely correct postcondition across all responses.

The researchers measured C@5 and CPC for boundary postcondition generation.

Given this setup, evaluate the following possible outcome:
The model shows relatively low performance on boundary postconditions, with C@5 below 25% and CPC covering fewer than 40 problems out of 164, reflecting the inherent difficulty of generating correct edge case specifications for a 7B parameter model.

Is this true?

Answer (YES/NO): NO